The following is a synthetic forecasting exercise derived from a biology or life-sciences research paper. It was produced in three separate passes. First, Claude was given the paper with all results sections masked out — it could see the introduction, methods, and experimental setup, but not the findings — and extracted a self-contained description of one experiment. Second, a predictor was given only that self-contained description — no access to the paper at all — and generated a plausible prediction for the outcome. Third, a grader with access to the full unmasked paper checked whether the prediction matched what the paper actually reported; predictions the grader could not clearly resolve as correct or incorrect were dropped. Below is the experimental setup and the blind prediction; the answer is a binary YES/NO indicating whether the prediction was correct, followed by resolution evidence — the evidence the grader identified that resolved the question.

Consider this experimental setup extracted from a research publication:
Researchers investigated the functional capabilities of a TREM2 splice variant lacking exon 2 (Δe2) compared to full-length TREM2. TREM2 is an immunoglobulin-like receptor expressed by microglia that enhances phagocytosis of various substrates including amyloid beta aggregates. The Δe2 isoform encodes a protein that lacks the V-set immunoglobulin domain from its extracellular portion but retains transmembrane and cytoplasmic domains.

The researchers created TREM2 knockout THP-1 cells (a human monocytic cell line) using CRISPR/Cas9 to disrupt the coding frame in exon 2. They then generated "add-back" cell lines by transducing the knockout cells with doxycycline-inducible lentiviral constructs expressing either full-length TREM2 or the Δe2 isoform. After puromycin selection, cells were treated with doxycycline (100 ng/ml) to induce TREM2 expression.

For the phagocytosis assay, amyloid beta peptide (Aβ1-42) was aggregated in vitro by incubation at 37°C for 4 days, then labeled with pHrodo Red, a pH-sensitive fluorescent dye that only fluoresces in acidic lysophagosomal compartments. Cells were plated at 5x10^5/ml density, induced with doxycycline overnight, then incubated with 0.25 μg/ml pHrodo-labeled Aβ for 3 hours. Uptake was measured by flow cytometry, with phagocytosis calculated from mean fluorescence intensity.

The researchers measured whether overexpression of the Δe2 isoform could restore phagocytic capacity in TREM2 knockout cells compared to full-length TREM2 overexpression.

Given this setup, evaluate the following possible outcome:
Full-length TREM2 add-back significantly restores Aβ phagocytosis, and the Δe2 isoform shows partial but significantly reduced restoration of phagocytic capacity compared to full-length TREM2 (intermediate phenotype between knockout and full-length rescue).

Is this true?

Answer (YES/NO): NO